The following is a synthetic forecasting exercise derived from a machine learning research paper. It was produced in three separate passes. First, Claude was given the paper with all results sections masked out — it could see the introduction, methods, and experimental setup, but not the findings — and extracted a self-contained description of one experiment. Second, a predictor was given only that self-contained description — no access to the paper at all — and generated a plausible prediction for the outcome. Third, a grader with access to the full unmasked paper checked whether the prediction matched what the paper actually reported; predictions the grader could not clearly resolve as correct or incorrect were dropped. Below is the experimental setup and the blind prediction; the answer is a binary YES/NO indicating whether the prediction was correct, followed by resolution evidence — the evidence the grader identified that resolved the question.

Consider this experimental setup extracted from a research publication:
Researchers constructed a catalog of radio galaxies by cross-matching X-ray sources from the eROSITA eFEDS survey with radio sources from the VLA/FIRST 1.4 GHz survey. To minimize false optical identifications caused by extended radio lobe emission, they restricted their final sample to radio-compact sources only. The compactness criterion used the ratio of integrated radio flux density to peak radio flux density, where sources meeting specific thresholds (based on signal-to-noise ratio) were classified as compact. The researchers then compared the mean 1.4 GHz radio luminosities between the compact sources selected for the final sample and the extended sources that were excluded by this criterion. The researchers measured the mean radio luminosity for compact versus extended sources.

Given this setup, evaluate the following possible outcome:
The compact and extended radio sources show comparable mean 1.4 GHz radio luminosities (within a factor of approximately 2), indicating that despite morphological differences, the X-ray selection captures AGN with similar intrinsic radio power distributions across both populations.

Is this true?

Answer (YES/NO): YES